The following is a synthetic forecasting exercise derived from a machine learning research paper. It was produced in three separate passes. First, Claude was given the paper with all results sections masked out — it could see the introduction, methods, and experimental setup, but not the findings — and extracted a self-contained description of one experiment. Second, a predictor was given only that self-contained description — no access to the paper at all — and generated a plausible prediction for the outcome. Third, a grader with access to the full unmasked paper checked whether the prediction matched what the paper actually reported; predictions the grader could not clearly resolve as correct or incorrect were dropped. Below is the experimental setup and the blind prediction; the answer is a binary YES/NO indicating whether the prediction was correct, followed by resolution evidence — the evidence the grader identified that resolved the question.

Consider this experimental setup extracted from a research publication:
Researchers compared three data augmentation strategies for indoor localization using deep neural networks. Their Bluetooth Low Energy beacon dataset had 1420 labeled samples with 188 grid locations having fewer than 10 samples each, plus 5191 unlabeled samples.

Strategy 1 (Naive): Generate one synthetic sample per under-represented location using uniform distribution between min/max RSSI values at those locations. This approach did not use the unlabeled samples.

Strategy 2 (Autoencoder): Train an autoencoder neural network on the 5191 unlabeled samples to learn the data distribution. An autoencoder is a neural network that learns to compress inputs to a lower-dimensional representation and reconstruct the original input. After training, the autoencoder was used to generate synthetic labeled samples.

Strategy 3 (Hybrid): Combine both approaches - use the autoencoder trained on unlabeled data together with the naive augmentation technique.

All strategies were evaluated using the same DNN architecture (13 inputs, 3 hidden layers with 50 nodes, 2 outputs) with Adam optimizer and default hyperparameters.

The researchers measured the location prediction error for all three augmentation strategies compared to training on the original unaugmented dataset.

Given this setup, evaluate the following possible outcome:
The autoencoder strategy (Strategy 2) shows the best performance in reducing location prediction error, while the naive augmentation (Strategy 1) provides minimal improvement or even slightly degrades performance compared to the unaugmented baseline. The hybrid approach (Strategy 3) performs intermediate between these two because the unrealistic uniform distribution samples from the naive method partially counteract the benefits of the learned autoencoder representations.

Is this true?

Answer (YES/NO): NO